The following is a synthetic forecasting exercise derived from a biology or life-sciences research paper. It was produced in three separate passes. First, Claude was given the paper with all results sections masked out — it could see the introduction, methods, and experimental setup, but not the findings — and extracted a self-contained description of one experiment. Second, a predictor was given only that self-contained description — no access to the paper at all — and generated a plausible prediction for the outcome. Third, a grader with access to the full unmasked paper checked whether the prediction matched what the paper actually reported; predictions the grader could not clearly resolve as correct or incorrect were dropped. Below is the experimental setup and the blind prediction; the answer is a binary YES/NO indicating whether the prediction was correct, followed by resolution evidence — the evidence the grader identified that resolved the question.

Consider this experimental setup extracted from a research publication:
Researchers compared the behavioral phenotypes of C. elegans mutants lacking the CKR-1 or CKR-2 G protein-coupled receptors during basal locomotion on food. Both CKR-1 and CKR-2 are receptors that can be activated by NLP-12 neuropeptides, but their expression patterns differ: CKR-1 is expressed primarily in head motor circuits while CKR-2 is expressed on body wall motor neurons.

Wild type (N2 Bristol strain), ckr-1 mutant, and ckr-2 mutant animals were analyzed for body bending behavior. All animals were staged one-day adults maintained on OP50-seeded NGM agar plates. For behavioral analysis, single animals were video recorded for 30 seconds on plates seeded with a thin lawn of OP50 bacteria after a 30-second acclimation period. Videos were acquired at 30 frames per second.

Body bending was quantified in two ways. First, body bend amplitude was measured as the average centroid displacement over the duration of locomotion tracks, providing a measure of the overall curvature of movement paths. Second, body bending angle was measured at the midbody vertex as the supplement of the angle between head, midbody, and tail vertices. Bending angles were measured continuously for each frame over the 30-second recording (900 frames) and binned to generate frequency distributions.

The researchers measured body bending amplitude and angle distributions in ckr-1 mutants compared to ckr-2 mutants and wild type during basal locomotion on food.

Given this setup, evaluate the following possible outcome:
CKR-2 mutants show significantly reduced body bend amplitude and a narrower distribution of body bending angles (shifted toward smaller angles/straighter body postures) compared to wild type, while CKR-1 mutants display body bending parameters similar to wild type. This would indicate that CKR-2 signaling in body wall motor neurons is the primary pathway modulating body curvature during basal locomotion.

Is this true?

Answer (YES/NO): NO